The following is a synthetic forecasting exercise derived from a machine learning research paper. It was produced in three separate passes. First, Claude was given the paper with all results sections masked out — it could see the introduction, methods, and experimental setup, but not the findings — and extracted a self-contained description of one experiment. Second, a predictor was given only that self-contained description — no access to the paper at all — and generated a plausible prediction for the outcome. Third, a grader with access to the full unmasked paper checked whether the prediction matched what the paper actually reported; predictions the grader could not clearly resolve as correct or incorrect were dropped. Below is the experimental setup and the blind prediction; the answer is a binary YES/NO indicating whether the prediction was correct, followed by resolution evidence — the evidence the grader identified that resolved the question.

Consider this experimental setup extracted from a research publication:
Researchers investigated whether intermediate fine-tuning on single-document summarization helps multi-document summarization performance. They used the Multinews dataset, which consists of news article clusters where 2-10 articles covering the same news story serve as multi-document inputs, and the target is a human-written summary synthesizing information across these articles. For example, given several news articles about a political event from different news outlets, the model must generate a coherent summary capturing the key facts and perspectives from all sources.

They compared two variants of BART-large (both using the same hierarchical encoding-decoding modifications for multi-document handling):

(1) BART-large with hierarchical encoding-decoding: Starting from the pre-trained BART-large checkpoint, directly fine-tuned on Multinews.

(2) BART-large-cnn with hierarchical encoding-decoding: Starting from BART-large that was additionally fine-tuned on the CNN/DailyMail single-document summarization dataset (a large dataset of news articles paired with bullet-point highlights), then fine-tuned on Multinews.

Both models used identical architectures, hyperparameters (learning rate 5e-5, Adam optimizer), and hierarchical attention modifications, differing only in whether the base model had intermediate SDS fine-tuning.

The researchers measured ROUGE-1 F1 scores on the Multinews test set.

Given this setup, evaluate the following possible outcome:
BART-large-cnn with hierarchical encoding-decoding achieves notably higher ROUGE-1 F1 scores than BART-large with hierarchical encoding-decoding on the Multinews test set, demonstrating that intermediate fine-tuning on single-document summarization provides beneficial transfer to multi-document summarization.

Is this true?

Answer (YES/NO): NO